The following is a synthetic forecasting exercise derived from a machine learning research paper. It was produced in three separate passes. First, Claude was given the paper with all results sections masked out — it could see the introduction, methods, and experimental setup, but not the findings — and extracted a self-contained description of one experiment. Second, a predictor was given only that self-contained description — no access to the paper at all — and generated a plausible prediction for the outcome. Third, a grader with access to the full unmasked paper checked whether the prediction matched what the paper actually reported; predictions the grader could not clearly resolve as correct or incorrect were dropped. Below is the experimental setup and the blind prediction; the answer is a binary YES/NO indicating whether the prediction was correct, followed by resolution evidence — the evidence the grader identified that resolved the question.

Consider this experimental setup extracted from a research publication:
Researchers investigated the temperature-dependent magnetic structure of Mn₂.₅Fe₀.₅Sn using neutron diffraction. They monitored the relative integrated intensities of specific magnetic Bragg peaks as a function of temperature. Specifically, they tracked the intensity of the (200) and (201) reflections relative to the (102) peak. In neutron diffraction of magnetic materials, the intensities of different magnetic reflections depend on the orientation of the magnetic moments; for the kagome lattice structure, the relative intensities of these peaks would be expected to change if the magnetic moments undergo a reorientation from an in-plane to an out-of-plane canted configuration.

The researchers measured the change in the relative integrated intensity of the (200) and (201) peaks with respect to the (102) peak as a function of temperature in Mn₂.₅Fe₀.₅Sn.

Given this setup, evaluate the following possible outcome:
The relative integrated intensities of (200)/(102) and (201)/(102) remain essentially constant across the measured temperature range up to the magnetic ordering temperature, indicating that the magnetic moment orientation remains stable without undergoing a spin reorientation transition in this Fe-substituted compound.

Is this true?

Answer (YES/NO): NO